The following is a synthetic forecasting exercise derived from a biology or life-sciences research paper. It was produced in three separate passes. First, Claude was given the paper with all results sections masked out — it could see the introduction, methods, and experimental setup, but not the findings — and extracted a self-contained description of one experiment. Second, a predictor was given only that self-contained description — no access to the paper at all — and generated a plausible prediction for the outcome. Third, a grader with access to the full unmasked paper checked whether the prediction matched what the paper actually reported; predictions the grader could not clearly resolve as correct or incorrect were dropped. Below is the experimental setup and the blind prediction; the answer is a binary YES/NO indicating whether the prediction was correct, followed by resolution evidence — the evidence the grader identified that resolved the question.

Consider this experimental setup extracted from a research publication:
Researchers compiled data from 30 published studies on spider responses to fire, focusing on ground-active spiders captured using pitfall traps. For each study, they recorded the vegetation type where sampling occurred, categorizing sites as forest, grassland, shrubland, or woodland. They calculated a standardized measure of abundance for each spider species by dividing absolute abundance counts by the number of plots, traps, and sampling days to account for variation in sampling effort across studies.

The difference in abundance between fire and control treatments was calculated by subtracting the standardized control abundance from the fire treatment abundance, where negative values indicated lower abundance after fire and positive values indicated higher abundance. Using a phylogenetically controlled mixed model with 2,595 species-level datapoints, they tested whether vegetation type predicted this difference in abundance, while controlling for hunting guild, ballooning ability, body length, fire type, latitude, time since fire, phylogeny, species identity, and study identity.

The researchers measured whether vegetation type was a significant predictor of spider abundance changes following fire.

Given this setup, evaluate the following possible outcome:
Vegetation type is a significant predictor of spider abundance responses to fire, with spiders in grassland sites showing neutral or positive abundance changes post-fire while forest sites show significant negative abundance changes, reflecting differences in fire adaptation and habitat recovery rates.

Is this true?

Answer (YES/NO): NO